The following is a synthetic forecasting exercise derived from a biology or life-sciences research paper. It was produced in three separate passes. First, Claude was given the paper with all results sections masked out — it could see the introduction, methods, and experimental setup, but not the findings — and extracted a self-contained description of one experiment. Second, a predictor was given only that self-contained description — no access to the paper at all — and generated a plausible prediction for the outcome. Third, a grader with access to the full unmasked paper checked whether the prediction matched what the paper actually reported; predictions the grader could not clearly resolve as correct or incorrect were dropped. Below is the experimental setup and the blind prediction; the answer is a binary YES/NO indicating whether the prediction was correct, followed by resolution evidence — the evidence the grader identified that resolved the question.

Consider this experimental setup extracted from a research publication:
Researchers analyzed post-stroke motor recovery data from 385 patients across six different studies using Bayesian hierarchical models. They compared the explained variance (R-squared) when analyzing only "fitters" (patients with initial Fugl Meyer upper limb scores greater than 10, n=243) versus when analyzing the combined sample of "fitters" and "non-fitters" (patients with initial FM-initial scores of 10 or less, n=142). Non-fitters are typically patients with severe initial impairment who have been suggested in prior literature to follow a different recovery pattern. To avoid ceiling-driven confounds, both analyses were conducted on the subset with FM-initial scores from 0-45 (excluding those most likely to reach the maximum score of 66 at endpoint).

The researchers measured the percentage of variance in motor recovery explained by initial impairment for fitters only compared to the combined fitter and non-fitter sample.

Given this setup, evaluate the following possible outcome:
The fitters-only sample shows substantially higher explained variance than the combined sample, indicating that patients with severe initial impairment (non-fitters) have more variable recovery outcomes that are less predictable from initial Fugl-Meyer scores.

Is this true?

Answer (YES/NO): NO